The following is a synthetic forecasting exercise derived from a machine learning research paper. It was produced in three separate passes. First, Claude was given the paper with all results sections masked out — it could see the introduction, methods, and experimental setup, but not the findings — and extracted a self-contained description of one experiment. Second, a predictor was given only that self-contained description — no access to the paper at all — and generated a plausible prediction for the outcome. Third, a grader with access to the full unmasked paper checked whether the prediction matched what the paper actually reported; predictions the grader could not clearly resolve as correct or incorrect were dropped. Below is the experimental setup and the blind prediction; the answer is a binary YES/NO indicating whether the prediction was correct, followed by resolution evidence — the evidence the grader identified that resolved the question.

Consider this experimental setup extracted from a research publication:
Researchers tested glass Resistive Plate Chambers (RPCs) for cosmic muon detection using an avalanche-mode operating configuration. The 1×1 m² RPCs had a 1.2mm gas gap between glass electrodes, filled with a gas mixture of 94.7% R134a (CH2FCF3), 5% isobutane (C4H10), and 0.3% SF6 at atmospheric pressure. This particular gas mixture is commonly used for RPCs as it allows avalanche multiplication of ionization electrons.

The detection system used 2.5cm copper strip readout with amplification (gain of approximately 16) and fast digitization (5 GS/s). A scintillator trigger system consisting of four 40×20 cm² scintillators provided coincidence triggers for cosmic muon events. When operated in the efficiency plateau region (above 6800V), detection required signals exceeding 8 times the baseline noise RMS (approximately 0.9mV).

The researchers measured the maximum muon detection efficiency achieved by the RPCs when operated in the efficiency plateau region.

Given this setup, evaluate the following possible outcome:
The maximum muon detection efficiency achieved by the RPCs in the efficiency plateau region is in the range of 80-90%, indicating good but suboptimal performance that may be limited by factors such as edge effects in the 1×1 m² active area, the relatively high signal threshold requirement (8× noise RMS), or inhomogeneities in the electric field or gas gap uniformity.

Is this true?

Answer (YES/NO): NO